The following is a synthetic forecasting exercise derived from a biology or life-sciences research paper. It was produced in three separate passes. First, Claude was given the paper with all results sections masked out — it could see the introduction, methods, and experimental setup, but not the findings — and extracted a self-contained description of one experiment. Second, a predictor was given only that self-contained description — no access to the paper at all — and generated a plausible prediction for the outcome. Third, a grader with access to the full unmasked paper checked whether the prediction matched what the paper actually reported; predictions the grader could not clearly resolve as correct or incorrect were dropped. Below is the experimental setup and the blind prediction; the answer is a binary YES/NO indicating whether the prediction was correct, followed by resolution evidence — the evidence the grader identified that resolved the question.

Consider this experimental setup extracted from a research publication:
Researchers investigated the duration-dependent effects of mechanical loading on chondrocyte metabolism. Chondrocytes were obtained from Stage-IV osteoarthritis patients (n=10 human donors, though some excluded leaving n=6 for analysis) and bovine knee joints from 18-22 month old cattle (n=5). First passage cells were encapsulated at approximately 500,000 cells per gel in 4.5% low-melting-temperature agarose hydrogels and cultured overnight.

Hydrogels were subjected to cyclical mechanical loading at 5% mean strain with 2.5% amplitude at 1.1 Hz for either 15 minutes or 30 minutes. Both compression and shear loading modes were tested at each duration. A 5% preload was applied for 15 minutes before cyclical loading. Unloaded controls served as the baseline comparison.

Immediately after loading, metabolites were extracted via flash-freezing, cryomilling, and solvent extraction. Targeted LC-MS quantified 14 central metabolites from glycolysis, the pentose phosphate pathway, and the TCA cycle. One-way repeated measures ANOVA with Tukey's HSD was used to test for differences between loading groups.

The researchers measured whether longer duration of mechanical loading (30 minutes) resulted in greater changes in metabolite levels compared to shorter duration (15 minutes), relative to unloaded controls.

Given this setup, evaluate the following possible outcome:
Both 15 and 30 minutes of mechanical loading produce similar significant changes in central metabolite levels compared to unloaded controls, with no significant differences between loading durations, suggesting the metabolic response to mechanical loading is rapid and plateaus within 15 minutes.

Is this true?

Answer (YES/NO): NO